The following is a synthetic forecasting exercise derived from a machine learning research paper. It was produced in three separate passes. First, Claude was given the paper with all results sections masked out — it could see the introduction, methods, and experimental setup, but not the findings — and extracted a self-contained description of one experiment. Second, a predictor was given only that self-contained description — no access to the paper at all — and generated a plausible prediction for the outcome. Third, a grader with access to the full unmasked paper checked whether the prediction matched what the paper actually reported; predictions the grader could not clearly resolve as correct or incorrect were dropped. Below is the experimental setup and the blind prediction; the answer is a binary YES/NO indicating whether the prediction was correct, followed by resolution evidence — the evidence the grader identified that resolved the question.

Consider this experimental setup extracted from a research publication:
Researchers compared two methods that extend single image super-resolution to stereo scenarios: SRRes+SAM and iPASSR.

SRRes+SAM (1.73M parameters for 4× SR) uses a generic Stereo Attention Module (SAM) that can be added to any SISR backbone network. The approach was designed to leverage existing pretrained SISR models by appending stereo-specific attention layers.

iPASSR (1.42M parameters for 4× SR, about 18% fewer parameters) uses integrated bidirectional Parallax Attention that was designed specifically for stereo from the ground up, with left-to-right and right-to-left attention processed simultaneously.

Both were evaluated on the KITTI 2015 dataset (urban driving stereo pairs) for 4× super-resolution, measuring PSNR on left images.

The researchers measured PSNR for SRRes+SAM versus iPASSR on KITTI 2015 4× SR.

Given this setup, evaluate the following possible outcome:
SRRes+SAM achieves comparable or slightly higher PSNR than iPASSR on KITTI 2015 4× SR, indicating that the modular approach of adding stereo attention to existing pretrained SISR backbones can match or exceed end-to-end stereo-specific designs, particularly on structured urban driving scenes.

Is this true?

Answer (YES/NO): NO